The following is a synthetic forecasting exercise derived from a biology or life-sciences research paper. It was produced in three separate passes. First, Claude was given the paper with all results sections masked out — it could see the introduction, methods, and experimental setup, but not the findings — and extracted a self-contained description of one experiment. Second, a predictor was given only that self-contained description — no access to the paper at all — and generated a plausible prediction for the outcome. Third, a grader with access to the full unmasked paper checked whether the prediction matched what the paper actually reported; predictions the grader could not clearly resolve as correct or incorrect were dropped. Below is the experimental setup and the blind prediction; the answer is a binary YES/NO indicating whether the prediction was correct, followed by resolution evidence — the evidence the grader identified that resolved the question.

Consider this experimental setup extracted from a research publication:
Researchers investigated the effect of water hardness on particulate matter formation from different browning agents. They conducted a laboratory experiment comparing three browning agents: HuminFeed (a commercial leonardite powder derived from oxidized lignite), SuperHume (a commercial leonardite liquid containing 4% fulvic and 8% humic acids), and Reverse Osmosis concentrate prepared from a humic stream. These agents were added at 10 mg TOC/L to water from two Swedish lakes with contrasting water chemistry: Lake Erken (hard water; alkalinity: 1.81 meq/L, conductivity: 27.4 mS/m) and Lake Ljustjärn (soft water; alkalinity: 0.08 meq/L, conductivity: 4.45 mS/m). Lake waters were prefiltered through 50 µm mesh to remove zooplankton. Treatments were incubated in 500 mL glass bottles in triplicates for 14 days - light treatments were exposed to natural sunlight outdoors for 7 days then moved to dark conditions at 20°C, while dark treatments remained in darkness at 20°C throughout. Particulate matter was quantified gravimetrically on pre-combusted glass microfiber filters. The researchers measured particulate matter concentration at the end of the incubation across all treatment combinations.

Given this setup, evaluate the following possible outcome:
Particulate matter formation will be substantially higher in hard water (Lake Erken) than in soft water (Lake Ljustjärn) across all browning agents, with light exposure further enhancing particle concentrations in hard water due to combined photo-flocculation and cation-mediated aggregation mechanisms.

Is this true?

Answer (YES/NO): NO